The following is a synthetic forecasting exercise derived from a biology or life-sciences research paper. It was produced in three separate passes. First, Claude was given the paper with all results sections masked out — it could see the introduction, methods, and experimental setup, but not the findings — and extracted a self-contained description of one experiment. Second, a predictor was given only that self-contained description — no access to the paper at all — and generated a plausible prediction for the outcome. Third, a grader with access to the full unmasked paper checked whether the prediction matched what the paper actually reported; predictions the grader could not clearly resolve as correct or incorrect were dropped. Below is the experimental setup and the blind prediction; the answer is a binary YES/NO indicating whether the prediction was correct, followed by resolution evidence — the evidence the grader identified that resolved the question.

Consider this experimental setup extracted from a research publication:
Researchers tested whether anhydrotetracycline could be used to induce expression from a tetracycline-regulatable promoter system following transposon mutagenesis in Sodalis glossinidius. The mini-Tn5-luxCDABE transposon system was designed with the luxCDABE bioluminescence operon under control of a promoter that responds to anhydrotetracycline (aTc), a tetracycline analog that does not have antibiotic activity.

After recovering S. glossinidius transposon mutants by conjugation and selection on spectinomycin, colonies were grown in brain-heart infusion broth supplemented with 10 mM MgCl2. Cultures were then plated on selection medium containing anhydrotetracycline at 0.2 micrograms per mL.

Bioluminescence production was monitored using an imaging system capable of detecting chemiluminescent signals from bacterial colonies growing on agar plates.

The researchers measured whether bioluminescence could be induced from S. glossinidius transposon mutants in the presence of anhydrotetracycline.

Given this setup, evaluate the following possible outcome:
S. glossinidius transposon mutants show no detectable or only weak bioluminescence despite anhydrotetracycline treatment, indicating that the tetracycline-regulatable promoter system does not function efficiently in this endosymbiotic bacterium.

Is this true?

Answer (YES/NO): NO